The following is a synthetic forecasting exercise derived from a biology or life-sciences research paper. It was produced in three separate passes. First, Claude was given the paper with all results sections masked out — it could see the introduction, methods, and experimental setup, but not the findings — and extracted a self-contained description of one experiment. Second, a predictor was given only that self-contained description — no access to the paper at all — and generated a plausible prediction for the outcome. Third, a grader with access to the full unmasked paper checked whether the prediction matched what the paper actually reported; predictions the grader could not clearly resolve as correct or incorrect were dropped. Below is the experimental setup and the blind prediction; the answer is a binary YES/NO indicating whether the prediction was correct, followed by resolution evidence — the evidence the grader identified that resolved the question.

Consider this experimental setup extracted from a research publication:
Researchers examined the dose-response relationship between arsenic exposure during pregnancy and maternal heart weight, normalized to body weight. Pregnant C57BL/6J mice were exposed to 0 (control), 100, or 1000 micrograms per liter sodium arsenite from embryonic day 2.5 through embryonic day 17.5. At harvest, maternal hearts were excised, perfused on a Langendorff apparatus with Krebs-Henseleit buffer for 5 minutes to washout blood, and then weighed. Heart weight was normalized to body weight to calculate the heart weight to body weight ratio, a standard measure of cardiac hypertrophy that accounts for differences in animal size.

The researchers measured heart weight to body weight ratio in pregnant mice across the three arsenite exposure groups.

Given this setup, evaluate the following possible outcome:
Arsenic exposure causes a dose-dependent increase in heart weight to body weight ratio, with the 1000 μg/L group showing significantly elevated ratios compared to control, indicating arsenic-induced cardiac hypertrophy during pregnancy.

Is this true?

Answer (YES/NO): NO